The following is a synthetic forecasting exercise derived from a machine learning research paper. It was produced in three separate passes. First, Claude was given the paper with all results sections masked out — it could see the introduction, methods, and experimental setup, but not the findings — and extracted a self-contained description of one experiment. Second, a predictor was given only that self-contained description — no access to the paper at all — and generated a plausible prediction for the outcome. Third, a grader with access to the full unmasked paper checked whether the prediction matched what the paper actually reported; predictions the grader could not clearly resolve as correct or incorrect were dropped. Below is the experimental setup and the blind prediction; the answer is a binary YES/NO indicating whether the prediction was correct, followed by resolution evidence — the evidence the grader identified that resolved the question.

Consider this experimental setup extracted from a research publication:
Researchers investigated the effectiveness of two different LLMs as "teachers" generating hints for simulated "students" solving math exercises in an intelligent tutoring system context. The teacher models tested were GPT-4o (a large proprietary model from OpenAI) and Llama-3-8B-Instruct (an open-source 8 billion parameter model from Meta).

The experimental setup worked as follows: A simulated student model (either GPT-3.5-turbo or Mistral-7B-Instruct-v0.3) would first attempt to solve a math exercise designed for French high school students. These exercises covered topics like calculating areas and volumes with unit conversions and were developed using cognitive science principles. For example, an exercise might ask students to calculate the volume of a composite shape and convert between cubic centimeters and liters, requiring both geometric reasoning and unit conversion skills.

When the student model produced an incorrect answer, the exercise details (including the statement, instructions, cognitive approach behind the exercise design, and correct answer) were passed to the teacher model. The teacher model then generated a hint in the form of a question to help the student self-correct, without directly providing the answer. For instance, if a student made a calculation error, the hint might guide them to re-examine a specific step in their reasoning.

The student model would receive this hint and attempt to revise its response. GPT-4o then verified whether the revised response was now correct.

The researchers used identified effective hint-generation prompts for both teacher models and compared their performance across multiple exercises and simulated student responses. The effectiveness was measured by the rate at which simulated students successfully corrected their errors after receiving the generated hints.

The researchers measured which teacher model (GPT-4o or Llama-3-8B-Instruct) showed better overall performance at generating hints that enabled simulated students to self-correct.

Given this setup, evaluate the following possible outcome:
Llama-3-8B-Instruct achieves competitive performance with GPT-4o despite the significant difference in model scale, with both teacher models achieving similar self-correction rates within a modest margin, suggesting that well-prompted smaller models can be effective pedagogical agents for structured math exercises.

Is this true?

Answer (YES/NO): NO